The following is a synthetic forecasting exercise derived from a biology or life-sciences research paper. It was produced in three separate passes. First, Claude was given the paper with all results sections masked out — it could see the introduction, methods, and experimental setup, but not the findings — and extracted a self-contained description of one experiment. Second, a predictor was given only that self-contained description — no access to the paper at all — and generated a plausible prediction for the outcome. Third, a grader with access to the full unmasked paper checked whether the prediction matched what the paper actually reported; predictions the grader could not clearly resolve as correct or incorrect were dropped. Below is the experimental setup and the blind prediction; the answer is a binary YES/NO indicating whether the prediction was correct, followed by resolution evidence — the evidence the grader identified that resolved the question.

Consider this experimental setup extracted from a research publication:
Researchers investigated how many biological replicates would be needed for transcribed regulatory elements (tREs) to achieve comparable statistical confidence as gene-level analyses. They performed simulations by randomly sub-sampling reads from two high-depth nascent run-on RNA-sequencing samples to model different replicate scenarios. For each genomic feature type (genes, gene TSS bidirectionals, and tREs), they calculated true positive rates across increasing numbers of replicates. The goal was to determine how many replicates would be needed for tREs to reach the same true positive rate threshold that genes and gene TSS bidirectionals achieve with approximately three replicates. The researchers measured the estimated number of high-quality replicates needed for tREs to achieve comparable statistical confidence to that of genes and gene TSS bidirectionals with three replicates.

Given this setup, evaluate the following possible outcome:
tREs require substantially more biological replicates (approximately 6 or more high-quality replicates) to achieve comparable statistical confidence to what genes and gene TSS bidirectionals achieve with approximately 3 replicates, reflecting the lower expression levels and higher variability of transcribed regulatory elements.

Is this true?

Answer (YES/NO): YES